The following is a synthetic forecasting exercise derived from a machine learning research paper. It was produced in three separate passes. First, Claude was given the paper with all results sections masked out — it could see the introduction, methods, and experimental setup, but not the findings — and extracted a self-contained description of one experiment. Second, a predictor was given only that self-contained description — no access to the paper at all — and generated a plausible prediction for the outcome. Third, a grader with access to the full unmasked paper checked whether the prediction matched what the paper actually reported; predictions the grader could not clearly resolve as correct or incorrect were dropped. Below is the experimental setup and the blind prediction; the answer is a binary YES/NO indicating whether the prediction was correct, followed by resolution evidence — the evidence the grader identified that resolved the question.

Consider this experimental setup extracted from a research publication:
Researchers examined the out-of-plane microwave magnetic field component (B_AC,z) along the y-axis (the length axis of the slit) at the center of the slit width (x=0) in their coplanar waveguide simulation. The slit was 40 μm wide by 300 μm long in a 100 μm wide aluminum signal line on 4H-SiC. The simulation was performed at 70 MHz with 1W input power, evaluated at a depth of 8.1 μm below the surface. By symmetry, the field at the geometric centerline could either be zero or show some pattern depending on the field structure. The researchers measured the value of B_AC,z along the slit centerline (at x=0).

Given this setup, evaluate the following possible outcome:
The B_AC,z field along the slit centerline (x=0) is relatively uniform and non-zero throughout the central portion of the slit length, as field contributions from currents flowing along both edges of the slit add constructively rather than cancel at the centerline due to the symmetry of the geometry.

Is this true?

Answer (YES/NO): NO